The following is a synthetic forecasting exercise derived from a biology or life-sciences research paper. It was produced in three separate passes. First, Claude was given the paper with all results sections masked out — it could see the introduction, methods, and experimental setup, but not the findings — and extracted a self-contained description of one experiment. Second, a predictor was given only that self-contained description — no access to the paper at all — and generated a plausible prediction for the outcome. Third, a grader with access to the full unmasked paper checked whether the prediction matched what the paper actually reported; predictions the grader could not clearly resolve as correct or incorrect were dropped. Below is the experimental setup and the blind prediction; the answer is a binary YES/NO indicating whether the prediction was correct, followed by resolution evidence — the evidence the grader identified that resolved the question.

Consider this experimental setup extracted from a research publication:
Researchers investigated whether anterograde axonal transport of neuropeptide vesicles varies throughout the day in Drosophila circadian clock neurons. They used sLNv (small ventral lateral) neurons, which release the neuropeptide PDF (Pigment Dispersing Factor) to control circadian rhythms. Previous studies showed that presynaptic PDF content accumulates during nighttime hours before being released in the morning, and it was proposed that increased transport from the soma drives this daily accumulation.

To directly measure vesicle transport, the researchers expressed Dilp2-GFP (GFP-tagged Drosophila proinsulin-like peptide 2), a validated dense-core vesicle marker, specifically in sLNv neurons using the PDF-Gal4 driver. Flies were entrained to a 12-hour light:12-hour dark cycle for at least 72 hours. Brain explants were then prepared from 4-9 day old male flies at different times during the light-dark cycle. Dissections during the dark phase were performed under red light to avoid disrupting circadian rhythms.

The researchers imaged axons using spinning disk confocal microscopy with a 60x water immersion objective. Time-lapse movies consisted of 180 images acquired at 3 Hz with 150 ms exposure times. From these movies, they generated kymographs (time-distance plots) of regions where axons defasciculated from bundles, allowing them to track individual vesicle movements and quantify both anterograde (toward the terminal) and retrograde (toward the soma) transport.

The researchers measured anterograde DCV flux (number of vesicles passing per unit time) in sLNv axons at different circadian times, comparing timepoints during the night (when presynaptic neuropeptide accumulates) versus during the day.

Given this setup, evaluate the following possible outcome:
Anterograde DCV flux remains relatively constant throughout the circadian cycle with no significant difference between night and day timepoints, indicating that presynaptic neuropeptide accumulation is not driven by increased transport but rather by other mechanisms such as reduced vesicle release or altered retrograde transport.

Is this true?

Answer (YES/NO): YES